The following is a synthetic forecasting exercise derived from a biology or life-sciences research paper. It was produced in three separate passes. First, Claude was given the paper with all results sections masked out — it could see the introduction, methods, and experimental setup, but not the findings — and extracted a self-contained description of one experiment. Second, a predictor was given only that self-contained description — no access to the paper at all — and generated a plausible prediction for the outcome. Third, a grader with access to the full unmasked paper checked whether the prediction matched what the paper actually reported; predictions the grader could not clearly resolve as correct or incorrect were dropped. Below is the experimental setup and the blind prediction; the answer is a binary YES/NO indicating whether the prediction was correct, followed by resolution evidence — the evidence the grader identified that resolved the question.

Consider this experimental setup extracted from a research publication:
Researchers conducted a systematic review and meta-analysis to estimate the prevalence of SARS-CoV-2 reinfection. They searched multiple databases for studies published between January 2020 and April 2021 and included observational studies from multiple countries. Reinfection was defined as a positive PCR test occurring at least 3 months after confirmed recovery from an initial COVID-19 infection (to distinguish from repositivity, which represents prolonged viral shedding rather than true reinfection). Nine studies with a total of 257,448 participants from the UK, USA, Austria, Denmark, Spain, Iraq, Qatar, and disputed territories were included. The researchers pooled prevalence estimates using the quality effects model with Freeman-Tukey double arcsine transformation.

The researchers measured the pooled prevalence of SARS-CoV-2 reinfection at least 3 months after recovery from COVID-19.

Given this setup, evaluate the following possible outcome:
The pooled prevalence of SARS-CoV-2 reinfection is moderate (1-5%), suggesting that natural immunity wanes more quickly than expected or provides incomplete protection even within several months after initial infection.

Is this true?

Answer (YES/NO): NO